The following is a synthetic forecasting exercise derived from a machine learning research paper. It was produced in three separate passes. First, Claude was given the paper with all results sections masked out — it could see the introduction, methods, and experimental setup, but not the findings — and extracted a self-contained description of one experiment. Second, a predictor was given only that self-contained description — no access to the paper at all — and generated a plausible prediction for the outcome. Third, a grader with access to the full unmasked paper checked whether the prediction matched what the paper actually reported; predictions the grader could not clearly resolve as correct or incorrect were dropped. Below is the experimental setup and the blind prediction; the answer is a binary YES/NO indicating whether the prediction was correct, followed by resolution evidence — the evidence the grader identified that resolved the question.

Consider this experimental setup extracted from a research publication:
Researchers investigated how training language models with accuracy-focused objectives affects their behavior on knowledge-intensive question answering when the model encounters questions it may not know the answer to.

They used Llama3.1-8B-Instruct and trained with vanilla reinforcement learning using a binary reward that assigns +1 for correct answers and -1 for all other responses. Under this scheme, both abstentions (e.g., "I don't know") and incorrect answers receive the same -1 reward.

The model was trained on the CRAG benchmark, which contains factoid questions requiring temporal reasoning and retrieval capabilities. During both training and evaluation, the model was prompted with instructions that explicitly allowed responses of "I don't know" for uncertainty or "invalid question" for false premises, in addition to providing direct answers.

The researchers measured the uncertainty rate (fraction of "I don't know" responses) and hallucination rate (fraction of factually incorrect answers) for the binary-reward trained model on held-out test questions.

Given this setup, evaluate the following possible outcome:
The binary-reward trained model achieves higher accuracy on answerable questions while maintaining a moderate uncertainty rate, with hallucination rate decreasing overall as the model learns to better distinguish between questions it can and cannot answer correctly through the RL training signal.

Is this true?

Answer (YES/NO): NO